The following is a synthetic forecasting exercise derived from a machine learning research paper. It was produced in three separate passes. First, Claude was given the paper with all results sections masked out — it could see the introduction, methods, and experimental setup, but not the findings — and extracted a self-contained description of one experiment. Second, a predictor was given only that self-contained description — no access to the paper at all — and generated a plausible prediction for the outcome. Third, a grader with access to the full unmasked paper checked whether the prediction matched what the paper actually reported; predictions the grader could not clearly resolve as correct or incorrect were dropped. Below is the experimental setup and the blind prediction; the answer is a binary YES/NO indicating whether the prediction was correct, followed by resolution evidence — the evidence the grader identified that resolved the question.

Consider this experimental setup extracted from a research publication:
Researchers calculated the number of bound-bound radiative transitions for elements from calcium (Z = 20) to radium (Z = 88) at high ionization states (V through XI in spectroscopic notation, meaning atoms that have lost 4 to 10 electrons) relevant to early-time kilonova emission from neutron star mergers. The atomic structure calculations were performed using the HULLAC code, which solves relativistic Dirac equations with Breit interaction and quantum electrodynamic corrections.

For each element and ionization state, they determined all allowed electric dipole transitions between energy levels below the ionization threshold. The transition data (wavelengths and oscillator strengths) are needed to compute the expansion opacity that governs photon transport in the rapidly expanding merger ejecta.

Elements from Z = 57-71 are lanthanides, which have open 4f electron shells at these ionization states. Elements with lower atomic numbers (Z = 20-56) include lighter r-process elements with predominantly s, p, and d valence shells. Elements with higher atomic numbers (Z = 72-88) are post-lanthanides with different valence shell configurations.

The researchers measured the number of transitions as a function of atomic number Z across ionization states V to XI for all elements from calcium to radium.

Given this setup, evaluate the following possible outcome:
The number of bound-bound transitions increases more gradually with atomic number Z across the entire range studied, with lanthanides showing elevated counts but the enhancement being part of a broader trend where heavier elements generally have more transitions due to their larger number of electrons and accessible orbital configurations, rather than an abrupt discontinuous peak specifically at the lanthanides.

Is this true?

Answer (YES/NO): NO